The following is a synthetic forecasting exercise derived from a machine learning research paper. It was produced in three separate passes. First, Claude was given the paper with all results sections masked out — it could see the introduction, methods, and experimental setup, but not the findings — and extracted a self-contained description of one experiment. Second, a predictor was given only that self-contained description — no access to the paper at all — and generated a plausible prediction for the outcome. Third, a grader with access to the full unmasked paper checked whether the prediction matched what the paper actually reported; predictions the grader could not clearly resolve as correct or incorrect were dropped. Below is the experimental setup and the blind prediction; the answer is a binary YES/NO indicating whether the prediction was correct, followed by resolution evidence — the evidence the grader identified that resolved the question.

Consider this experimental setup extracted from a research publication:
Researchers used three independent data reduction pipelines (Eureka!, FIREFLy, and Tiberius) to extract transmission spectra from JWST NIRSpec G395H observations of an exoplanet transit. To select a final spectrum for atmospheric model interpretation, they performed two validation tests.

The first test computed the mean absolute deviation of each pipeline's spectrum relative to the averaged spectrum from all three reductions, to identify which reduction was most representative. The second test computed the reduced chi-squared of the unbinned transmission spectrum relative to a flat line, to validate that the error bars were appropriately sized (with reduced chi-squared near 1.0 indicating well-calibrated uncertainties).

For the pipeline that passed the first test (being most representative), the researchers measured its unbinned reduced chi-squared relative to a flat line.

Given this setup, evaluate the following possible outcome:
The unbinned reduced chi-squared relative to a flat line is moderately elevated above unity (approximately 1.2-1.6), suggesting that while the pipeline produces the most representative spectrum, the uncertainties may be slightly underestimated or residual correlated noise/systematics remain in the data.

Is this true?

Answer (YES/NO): NO